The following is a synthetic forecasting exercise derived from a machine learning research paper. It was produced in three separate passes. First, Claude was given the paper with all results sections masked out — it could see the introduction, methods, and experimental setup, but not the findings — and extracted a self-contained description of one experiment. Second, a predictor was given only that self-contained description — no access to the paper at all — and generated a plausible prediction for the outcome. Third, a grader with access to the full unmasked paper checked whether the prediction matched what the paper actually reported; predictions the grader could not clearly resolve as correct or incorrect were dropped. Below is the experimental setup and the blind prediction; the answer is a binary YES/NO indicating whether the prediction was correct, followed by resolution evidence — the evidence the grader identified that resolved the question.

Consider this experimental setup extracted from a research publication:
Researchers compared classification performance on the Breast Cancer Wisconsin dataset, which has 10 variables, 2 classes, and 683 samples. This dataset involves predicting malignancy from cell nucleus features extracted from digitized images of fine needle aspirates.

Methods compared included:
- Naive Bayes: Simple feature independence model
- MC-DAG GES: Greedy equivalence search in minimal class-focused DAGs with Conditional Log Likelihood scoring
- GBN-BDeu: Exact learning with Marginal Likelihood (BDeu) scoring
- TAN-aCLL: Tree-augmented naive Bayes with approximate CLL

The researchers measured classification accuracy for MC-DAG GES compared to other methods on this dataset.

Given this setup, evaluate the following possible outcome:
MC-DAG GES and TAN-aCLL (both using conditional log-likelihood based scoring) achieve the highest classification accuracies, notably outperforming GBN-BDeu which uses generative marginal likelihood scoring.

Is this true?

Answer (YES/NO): NO